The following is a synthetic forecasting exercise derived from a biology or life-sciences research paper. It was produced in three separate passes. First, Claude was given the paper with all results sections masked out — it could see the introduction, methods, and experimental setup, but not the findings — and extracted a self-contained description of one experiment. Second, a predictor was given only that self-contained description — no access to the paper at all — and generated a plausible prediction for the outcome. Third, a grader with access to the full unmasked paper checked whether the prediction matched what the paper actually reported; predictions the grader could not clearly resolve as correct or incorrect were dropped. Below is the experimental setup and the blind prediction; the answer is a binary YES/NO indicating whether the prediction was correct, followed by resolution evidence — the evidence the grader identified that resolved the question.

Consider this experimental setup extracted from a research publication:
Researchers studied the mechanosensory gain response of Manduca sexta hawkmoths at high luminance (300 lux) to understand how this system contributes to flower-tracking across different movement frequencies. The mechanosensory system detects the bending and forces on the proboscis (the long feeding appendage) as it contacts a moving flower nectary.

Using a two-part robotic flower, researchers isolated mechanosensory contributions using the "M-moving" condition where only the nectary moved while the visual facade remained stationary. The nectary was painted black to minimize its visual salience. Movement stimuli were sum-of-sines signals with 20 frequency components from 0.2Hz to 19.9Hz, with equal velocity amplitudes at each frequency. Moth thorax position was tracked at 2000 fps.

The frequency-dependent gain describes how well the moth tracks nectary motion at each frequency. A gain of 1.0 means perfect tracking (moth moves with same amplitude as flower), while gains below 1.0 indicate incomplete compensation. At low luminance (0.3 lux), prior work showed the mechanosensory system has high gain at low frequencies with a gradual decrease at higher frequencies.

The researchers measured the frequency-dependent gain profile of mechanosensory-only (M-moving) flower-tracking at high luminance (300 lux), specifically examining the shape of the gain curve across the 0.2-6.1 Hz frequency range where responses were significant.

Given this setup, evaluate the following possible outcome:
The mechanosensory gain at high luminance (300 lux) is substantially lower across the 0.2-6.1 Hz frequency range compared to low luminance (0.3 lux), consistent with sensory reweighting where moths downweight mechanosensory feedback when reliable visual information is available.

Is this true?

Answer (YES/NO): YES